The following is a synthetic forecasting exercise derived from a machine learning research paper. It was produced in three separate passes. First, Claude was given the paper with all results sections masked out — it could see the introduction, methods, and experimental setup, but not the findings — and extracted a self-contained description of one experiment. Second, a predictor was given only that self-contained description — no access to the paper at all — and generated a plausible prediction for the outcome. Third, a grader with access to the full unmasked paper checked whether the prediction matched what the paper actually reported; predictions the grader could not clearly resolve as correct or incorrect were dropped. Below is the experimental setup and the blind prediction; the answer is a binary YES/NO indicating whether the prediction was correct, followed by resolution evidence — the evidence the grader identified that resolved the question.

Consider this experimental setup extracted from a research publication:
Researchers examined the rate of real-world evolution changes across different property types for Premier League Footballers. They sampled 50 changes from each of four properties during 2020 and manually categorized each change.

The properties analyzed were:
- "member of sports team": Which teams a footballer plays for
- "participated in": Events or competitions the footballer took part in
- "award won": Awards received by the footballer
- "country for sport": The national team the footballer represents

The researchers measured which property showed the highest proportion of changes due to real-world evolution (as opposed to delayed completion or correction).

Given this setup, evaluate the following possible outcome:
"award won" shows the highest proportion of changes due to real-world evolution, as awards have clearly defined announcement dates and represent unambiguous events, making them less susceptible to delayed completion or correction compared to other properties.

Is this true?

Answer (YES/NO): NO